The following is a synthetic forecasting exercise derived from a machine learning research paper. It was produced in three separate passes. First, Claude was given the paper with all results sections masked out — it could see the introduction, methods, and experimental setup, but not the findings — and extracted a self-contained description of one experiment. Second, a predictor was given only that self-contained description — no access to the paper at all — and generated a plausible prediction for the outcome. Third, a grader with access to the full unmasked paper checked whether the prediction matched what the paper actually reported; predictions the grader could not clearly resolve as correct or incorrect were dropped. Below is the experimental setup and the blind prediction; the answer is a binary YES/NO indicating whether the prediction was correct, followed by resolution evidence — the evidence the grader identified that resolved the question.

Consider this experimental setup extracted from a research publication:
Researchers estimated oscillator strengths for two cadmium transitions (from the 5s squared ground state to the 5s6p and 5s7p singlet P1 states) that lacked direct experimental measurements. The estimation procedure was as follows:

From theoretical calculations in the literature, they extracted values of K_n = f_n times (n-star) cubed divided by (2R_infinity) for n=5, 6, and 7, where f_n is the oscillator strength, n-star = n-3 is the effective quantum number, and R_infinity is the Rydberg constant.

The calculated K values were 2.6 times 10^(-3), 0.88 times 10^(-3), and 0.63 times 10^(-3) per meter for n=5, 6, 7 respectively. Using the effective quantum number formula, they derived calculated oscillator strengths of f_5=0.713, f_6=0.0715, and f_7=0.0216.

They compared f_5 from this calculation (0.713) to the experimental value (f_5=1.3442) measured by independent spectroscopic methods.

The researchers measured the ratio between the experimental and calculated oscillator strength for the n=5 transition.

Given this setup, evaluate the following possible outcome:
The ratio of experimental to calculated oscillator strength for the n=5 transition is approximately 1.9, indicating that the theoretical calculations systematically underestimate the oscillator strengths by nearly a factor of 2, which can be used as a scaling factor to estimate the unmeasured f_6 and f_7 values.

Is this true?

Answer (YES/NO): YES